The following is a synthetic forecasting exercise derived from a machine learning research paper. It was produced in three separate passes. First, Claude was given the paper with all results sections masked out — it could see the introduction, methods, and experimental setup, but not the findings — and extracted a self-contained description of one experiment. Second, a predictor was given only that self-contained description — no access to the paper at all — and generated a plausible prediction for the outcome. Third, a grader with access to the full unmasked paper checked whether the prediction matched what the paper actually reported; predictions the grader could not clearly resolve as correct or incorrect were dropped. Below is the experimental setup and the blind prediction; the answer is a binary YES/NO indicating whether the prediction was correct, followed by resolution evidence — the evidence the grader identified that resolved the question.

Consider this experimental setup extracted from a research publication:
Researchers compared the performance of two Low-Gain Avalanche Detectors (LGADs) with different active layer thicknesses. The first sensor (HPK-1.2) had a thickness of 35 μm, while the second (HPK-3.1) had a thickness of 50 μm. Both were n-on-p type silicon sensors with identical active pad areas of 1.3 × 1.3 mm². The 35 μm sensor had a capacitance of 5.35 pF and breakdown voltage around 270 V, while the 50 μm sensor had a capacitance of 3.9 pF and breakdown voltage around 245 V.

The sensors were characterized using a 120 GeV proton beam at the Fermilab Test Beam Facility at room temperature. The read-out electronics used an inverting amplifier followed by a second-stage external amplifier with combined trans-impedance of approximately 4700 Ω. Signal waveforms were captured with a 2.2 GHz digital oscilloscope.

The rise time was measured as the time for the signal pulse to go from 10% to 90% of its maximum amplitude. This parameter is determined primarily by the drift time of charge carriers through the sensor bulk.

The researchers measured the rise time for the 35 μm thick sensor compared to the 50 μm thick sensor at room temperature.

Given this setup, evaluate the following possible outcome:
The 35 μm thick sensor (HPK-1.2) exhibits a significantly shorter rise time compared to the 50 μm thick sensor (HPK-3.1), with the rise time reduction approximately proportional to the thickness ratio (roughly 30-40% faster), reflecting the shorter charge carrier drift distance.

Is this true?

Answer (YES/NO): NO